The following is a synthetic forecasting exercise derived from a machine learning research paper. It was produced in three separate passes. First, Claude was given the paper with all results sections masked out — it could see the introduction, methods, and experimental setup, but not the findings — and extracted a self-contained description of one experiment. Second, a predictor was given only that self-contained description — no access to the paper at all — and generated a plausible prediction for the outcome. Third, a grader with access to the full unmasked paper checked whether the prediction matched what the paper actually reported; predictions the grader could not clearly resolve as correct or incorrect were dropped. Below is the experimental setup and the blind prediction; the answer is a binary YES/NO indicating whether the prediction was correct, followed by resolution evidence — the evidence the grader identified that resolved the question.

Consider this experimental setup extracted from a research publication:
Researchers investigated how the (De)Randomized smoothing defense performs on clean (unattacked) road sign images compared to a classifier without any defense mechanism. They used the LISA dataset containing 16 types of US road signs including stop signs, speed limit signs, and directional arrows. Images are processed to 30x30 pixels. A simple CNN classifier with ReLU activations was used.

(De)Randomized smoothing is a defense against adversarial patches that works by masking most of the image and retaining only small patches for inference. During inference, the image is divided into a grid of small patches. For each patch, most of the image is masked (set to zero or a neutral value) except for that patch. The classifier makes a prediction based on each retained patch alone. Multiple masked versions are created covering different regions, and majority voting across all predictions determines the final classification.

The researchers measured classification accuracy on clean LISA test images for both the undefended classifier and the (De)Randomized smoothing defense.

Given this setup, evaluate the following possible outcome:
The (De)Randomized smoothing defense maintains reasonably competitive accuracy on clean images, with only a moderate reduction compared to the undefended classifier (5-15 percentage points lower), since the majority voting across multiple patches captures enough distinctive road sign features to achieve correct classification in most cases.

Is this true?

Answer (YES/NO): NO